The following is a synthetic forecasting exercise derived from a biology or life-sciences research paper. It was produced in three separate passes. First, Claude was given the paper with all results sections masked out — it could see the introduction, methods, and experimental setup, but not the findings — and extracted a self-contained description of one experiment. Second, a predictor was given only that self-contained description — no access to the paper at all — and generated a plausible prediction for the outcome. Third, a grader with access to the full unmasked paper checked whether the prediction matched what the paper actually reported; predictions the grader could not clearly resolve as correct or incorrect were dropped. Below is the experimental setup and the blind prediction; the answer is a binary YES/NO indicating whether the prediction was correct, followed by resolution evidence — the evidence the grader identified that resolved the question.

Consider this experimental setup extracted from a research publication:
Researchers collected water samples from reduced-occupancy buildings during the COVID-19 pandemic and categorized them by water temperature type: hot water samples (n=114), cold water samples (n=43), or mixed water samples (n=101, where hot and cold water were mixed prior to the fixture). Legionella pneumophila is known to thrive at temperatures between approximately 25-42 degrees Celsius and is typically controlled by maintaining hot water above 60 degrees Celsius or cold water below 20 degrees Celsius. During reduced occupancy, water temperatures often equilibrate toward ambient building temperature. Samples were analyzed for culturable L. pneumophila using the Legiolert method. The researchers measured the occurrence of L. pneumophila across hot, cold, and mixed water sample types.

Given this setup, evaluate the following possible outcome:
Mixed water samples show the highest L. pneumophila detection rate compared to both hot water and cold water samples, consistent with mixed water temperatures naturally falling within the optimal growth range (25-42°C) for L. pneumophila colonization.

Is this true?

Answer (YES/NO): YES